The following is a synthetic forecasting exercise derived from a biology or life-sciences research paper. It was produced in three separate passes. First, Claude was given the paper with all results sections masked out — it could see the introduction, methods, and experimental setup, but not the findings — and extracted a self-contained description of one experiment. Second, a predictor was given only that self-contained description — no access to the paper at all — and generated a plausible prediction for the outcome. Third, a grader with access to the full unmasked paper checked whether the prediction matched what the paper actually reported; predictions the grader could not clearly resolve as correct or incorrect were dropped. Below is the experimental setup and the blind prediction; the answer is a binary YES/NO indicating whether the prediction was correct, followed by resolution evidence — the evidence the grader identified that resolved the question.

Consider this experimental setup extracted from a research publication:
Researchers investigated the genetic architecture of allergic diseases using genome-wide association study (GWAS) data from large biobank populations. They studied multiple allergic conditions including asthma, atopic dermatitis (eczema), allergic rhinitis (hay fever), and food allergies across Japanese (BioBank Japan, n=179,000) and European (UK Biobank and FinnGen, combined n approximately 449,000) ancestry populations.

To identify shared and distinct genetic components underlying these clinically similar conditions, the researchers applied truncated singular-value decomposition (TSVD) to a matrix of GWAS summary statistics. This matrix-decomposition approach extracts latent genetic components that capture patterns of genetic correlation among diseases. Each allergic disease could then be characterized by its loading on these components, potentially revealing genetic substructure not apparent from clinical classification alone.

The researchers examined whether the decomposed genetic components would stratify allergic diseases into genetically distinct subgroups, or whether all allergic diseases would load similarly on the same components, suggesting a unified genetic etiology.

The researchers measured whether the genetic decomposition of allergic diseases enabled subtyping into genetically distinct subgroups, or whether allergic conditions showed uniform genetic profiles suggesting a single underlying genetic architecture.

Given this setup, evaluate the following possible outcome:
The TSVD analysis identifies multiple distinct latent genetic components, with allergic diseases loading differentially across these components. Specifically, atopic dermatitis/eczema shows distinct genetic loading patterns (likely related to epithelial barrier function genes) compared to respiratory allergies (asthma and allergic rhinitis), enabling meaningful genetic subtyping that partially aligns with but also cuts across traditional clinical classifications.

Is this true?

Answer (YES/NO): NO